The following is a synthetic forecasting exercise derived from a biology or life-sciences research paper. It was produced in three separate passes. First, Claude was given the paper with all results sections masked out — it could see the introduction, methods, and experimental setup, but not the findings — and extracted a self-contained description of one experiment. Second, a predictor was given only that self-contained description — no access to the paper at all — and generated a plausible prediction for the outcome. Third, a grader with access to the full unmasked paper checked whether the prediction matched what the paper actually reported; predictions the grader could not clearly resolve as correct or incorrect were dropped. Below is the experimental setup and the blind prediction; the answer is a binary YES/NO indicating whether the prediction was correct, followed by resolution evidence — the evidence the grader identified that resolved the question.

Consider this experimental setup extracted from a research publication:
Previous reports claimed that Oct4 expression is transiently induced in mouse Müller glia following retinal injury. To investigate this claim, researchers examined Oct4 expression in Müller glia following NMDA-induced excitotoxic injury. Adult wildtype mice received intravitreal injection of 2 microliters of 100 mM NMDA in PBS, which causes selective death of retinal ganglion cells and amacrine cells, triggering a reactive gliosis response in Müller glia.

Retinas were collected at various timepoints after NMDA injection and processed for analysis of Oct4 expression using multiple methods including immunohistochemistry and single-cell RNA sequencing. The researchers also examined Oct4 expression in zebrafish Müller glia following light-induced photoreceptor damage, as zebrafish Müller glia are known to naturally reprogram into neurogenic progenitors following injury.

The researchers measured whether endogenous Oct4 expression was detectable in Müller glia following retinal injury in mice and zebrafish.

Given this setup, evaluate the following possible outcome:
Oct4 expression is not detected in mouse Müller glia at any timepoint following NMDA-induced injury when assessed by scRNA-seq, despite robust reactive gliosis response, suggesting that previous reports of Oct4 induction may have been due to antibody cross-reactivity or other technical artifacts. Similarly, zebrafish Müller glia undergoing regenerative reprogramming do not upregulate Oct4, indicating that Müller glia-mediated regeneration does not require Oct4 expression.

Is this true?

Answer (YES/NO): YES